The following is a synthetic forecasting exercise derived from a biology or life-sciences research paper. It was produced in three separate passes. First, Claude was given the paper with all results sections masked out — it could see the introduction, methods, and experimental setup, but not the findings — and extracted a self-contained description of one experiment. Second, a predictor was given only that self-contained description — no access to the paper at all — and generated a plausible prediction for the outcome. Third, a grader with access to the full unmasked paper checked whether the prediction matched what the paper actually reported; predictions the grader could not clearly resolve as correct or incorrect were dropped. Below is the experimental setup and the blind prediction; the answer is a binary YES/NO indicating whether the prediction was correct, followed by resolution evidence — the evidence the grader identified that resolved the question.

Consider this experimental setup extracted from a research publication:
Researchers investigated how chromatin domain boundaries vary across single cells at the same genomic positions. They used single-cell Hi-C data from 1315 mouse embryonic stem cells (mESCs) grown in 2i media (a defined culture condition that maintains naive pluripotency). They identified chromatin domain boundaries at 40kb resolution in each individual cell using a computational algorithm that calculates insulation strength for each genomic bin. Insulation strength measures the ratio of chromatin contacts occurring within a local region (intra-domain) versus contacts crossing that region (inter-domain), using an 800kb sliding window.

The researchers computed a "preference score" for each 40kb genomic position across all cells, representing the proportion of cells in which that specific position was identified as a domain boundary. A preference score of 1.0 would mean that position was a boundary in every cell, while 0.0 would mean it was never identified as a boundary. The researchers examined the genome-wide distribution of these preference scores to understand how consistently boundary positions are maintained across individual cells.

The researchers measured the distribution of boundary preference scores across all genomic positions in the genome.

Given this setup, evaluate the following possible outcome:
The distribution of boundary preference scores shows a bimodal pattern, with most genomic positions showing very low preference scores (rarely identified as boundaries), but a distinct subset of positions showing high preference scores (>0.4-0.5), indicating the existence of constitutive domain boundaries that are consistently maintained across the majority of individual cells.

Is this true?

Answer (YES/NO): NO